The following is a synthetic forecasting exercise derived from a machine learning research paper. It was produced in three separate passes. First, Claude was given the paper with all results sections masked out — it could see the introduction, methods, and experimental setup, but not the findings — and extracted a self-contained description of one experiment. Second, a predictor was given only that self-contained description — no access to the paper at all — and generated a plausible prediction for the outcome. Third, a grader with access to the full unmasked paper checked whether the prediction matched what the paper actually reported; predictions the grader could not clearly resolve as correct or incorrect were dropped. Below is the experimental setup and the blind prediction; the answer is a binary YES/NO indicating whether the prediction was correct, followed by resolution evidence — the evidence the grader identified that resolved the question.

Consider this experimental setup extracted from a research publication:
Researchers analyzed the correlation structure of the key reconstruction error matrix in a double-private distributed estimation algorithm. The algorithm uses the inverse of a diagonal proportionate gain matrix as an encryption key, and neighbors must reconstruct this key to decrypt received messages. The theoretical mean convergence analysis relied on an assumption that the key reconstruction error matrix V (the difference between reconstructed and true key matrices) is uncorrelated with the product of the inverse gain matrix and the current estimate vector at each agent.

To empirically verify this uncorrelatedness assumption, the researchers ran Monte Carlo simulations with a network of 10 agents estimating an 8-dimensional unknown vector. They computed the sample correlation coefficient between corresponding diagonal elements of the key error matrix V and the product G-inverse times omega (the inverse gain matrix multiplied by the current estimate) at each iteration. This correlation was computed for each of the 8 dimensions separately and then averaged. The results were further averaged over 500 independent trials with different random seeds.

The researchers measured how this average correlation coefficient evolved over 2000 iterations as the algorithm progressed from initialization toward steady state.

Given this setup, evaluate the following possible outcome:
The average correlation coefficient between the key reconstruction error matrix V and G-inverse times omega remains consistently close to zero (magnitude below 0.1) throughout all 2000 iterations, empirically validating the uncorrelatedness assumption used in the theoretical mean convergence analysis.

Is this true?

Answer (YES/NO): NO